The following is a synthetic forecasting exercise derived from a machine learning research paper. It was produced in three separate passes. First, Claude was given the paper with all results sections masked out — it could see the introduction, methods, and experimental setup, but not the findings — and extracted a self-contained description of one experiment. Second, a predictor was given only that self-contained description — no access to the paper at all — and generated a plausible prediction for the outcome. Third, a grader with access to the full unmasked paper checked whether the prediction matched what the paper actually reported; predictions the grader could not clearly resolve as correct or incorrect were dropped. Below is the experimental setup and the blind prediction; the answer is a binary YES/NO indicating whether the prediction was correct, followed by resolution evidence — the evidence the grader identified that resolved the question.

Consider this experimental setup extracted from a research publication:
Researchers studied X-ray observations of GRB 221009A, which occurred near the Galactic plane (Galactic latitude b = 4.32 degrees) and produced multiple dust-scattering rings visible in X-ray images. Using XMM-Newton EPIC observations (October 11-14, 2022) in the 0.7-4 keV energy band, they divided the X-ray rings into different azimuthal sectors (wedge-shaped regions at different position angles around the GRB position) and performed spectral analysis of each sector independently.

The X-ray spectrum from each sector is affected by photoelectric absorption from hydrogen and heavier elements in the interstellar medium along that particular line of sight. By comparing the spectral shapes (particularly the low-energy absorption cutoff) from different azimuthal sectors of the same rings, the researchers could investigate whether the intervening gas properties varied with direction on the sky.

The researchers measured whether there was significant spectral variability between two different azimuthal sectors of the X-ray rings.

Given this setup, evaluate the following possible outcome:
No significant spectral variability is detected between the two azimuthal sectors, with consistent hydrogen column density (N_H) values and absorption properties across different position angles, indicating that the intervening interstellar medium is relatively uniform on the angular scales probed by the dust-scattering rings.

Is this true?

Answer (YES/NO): NO